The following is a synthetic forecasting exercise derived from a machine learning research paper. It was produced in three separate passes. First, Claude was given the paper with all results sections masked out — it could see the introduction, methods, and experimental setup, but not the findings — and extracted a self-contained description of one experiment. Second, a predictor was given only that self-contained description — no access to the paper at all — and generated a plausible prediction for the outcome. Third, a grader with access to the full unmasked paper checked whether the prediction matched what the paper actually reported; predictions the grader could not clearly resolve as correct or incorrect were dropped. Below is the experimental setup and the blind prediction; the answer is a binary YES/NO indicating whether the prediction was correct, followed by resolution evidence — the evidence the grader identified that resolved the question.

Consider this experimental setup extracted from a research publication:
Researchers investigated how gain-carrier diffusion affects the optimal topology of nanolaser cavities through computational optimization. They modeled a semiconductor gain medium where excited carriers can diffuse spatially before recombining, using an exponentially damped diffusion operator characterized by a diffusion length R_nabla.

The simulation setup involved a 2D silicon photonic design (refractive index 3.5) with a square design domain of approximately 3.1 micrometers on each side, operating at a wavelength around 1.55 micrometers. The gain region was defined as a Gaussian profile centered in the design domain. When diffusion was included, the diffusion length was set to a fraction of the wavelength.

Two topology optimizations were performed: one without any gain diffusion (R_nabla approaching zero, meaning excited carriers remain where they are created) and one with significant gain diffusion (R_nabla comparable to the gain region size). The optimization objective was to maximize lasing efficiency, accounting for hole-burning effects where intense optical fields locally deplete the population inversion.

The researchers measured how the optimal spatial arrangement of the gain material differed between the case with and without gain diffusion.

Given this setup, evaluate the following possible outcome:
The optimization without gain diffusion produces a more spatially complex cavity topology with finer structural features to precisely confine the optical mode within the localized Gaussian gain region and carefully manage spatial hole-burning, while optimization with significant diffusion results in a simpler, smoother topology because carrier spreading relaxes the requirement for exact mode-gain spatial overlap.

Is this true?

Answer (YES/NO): NO